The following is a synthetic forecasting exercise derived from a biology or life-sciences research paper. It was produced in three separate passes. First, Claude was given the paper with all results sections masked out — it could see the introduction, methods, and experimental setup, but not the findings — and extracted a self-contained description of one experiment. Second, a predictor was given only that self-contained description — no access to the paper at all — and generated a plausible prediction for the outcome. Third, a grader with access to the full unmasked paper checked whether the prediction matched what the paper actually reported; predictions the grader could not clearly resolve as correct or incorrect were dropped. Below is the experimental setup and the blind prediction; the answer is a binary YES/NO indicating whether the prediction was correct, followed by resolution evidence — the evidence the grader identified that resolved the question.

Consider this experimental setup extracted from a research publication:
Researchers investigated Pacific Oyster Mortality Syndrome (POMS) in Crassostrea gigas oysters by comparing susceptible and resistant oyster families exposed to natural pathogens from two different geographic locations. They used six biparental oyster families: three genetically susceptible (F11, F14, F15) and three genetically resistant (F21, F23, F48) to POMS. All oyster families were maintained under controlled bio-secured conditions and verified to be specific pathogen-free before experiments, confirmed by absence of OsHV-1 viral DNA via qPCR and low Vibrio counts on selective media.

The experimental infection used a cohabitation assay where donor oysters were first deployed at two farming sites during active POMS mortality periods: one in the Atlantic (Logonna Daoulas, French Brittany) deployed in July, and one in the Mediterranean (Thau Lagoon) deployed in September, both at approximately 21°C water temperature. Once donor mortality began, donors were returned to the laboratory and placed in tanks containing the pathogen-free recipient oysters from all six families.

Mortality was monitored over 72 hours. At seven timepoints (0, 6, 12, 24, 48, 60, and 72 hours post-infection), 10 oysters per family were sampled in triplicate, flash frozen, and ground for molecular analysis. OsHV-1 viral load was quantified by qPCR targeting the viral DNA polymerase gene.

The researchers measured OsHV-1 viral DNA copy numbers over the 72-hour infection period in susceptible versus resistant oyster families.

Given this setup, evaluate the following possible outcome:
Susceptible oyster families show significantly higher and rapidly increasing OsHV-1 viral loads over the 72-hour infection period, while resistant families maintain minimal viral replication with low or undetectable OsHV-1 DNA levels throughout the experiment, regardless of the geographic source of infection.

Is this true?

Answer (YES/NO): YES